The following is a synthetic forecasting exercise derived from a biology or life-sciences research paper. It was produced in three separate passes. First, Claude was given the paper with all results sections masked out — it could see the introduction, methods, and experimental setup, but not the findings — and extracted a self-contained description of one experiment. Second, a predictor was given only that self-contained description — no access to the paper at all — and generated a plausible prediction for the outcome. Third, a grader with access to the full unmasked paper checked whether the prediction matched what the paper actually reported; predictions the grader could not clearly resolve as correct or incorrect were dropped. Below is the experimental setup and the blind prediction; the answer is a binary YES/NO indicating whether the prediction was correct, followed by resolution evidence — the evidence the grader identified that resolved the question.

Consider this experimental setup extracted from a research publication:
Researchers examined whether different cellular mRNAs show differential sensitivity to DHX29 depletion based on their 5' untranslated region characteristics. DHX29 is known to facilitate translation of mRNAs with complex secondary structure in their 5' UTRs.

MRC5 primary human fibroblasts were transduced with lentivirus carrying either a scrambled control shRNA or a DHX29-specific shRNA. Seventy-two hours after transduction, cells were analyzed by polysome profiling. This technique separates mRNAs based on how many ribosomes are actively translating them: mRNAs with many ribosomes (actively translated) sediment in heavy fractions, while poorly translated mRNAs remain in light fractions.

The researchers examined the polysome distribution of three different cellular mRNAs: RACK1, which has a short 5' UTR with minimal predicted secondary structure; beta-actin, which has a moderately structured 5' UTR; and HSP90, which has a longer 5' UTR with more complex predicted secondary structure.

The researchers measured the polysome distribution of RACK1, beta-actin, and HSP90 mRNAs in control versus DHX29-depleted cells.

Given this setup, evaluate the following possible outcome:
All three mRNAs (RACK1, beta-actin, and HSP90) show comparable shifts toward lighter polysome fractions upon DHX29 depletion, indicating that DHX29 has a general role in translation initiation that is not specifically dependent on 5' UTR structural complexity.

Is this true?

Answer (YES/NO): NO